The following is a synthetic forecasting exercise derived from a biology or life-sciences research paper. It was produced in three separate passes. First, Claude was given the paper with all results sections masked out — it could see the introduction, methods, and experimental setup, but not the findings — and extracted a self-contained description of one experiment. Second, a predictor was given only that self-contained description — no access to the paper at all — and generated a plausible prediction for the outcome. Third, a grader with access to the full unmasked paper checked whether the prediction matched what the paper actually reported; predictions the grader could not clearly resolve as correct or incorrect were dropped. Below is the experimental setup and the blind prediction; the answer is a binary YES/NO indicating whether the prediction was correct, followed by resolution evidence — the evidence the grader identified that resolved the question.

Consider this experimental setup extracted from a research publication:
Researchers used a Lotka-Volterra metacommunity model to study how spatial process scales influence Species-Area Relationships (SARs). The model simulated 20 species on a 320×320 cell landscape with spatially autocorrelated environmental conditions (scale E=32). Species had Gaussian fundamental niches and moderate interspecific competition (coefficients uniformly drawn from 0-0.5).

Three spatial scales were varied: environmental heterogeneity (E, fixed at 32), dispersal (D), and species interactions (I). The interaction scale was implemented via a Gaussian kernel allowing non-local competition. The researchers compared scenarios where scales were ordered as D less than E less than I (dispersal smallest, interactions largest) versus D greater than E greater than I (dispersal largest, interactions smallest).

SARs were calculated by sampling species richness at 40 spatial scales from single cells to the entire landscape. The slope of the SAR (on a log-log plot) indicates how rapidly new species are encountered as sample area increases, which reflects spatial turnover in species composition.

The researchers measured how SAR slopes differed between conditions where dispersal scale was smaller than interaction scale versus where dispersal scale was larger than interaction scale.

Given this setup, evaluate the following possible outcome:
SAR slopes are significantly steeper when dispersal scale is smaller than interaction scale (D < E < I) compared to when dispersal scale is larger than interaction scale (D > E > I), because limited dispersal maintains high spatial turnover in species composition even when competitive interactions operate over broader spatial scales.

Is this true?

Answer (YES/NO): YES